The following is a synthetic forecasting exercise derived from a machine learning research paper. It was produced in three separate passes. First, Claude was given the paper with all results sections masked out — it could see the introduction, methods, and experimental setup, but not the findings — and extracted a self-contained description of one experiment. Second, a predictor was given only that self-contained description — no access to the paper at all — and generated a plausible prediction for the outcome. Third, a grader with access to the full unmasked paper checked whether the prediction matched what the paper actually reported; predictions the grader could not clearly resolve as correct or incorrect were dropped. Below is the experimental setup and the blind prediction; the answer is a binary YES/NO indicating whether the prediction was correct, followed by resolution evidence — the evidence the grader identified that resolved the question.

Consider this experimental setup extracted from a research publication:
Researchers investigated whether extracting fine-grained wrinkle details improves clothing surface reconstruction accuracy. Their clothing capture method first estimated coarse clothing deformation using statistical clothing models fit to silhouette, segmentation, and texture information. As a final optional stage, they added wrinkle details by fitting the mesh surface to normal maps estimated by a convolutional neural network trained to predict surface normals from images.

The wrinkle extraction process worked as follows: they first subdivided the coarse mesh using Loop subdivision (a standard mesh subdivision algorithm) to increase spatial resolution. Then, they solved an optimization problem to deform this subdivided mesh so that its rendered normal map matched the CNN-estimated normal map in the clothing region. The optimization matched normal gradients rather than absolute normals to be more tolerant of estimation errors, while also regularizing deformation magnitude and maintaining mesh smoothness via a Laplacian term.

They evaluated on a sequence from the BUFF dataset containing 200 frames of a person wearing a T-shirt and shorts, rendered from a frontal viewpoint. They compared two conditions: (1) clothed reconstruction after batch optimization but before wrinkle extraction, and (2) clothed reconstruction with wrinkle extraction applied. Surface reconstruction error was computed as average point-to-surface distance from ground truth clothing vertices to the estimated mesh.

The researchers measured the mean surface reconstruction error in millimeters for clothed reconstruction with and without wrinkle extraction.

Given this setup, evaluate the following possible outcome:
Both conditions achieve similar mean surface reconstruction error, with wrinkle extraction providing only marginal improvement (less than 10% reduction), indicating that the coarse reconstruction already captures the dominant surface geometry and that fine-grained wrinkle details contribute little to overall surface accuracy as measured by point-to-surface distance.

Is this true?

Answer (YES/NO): NO